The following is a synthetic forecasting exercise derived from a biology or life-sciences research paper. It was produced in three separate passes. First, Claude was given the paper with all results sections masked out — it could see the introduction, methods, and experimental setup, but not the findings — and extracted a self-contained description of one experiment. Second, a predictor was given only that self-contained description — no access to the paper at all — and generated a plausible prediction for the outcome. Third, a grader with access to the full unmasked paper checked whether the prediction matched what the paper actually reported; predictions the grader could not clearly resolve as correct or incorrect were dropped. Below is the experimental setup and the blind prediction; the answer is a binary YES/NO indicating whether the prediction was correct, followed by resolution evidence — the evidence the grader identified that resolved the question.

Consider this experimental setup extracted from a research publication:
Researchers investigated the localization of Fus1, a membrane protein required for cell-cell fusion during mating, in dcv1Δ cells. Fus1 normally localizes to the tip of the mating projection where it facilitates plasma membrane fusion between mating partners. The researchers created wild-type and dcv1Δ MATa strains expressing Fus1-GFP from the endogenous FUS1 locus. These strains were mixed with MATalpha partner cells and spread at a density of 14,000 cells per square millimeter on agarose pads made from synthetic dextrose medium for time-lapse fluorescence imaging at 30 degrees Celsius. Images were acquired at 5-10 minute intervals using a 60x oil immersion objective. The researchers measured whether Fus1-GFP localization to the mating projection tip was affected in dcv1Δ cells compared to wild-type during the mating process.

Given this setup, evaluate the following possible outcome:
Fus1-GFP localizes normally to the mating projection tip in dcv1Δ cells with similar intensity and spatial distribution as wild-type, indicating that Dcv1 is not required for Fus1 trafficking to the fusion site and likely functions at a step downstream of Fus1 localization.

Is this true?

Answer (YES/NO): NO